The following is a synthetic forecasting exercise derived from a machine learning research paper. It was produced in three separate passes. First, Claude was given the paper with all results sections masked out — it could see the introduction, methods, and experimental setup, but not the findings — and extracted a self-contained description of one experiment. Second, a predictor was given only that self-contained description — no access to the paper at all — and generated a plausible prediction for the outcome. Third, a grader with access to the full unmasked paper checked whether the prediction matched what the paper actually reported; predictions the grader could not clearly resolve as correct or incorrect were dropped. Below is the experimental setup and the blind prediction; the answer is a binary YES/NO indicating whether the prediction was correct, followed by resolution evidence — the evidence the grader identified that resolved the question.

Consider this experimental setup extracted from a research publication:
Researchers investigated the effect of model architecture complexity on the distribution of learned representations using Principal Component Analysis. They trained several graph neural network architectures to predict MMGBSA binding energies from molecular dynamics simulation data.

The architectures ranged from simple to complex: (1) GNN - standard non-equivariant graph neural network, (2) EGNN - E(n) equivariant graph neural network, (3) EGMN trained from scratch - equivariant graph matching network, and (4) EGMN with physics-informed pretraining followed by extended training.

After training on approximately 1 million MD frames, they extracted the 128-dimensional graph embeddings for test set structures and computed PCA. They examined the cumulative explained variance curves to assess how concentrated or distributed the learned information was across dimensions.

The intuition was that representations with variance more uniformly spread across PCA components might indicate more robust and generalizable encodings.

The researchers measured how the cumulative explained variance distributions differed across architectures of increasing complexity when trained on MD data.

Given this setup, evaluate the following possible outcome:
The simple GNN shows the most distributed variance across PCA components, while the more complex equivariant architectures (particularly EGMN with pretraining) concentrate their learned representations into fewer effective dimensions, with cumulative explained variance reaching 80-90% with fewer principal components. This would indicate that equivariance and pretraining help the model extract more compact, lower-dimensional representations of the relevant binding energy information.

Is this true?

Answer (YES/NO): NO